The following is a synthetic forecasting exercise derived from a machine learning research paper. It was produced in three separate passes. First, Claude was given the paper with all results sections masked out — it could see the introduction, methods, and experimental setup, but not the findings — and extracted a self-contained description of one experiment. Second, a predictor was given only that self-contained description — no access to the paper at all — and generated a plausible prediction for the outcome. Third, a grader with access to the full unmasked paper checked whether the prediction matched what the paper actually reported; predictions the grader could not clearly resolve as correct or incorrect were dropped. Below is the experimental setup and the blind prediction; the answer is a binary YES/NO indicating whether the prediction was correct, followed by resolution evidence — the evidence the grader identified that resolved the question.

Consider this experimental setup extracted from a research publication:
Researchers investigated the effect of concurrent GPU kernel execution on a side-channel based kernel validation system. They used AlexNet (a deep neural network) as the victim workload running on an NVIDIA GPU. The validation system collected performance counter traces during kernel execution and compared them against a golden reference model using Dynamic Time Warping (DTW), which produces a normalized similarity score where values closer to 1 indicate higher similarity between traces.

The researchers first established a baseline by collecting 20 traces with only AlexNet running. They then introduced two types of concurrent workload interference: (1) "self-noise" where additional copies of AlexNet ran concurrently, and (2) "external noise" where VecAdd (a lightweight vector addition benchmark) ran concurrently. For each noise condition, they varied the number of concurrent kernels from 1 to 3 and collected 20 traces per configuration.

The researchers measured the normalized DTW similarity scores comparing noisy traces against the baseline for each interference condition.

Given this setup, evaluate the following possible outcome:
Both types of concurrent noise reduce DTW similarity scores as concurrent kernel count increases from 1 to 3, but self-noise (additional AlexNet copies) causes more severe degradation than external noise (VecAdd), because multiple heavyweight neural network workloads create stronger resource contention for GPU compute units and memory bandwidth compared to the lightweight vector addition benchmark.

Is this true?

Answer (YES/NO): NO